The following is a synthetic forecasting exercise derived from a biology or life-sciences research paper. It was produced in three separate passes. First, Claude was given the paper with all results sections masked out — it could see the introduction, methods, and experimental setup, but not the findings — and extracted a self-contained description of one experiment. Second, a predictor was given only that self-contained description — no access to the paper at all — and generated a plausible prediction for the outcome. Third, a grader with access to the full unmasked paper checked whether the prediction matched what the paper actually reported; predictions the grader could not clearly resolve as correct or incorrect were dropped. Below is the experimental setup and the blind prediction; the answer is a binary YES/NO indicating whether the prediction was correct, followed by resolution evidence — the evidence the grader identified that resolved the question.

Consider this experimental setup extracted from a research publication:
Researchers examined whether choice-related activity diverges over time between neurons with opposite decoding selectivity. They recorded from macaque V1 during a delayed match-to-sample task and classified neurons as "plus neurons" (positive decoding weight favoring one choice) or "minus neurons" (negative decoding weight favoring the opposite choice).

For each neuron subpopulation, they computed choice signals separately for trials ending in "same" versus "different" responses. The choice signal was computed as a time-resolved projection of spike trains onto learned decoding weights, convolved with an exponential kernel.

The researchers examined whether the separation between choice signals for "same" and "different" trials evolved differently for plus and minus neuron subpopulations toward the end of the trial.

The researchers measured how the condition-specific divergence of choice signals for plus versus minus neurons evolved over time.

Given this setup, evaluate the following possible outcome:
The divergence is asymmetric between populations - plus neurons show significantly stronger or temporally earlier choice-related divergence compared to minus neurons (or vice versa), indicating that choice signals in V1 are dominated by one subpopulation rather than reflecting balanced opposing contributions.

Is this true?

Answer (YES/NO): YES